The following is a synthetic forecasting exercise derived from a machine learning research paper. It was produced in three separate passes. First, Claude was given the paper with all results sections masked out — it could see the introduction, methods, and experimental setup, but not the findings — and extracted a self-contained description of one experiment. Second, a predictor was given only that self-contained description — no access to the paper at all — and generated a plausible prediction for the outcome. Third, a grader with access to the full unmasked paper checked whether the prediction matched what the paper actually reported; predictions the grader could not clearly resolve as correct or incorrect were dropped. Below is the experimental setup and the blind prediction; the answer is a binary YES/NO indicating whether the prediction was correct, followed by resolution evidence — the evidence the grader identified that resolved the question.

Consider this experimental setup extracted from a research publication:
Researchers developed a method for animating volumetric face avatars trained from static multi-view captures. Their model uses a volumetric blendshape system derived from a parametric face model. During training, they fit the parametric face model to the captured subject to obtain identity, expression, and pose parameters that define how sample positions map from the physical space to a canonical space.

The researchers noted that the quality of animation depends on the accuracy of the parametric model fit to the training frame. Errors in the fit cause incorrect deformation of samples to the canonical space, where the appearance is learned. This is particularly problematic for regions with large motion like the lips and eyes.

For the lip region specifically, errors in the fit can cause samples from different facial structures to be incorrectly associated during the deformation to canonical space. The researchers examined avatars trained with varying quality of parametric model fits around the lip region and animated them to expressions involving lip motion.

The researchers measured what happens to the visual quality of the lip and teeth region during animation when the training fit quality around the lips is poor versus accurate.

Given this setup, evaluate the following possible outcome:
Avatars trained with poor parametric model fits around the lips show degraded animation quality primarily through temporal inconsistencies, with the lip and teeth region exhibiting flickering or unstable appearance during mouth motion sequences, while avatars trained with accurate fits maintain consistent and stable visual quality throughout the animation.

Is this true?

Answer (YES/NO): NO